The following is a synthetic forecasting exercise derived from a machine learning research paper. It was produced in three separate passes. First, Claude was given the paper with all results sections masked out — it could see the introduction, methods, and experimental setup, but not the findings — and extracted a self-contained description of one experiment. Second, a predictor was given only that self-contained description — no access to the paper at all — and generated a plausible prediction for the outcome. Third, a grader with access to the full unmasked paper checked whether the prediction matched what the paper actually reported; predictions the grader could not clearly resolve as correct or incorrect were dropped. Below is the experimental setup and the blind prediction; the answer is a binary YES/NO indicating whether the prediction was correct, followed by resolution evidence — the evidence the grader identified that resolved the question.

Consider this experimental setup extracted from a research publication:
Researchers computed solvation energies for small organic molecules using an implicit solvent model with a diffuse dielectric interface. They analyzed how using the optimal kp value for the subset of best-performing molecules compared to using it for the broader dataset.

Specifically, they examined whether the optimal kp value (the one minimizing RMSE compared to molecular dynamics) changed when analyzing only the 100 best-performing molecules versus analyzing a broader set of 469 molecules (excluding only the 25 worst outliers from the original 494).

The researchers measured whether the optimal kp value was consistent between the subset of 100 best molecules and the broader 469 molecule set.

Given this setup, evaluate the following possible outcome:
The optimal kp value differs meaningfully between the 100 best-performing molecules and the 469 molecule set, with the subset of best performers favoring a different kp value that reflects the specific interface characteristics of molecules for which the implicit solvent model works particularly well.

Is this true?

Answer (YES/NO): NO